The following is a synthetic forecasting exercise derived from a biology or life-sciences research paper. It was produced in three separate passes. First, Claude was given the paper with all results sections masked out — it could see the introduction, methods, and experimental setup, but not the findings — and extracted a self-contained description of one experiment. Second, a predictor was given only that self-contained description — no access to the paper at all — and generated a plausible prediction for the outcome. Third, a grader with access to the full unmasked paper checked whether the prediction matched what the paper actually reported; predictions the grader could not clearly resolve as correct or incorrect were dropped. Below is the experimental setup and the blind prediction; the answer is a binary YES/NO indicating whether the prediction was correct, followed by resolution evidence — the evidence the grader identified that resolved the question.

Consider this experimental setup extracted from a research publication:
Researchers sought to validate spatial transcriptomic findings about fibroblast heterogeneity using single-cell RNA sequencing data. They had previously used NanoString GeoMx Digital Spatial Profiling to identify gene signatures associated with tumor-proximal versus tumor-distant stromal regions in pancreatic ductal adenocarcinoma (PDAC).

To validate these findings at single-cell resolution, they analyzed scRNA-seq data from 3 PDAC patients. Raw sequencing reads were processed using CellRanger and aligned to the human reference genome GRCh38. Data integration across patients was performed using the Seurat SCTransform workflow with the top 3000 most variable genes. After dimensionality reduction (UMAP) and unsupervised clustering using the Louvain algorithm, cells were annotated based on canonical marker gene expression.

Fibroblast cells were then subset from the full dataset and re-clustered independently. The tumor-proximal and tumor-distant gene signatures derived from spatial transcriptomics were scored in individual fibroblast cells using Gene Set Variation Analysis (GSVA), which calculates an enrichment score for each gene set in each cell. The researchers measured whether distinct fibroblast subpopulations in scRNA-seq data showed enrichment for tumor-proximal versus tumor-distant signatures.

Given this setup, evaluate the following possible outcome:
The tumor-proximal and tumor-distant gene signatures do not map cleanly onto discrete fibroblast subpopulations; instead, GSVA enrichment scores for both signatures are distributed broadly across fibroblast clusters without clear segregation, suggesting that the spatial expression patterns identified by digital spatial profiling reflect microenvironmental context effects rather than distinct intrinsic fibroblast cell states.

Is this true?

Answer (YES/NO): NO